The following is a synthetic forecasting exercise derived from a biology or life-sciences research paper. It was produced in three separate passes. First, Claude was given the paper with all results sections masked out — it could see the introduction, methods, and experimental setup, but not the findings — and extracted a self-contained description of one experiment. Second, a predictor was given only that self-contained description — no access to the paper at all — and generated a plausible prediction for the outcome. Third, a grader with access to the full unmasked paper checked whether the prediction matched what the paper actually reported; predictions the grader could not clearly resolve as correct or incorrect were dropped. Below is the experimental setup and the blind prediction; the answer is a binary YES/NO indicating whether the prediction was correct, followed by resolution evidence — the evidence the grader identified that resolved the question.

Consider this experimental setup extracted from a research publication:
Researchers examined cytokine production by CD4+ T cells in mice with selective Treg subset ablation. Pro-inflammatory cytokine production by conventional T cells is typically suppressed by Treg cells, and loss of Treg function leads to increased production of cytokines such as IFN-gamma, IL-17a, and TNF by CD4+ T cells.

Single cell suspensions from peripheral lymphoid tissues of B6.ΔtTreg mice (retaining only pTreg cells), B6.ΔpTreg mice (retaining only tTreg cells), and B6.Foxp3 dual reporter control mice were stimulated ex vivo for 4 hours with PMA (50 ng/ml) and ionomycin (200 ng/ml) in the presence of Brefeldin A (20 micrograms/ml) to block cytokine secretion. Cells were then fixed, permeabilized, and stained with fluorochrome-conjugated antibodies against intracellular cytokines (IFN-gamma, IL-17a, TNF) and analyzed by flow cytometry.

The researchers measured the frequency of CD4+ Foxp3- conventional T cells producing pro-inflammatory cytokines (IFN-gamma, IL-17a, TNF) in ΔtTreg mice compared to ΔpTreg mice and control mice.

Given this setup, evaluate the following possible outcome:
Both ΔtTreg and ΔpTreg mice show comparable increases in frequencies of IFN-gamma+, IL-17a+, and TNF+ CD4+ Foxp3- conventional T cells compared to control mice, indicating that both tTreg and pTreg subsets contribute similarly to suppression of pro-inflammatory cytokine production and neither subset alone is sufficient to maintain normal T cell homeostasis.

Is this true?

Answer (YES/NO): NO